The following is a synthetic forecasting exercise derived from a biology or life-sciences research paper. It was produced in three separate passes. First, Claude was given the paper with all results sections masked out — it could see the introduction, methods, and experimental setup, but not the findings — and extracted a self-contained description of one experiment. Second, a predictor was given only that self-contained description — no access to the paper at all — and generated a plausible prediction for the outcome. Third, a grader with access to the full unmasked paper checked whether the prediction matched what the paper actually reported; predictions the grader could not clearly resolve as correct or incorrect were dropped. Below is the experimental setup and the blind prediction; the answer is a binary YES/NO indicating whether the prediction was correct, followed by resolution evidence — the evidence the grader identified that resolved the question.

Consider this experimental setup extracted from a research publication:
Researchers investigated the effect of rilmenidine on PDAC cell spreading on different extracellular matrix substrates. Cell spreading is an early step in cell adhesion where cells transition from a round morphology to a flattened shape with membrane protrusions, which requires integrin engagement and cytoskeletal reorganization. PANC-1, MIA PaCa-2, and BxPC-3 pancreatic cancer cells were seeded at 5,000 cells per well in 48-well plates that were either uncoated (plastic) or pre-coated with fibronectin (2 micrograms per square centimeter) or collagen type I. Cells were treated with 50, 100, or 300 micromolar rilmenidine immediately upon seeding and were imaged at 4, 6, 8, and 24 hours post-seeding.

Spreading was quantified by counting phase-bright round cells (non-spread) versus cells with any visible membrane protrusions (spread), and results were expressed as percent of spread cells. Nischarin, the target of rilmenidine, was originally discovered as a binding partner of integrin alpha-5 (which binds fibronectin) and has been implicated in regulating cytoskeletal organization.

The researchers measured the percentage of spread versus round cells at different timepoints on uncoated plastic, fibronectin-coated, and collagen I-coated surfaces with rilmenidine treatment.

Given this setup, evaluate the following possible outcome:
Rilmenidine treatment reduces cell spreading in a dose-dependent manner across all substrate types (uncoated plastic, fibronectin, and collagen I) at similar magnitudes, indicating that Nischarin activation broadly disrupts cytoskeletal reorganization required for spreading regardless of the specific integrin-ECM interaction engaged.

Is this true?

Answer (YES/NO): YES